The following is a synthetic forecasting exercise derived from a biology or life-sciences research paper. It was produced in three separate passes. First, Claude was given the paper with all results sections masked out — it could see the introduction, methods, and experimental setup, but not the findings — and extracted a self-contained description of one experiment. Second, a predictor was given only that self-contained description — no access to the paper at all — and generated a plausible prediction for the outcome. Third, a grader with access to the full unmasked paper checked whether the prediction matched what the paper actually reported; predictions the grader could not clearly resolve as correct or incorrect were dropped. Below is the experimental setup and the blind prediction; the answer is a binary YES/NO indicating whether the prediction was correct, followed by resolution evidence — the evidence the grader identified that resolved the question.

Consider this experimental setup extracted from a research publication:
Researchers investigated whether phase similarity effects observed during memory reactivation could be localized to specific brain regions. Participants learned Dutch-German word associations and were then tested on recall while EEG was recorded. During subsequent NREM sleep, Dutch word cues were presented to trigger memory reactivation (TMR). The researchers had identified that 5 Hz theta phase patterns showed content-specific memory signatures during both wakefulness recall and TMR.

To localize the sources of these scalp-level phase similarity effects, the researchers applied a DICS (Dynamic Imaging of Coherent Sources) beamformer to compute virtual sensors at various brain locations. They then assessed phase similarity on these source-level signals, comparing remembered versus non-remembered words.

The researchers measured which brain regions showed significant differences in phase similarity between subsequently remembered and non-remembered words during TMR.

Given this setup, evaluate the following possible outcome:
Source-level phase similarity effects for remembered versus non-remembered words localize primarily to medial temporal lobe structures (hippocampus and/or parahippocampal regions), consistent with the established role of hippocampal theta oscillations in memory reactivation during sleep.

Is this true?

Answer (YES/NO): NO